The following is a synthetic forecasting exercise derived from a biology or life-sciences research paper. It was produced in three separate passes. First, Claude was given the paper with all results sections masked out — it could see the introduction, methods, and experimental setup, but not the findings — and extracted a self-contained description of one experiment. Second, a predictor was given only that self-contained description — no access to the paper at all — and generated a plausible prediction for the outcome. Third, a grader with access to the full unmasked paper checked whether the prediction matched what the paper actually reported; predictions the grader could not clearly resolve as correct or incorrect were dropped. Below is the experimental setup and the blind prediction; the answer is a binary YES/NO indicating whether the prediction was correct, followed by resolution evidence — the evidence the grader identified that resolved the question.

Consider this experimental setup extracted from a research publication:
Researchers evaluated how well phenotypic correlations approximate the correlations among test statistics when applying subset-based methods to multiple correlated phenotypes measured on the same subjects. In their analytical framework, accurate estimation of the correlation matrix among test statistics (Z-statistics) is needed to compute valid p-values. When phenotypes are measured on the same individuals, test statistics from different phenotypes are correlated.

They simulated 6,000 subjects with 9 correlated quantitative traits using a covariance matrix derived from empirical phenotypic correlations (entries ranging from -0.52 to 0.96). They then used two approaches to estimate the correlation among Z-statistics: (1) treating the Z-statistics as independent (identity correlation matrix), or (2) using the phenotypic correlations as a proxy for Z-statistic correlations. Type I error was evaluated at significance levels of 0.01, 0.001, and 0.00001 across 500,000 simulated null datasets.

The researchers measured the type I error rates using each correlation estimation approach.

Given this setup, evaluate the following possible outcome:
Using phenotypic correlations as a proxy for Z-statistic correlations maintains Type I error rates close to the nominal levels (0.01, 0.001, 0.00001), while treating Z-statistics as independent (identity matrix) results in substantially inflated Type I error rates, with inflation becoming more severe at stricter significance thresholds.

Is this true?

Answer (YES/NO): NO